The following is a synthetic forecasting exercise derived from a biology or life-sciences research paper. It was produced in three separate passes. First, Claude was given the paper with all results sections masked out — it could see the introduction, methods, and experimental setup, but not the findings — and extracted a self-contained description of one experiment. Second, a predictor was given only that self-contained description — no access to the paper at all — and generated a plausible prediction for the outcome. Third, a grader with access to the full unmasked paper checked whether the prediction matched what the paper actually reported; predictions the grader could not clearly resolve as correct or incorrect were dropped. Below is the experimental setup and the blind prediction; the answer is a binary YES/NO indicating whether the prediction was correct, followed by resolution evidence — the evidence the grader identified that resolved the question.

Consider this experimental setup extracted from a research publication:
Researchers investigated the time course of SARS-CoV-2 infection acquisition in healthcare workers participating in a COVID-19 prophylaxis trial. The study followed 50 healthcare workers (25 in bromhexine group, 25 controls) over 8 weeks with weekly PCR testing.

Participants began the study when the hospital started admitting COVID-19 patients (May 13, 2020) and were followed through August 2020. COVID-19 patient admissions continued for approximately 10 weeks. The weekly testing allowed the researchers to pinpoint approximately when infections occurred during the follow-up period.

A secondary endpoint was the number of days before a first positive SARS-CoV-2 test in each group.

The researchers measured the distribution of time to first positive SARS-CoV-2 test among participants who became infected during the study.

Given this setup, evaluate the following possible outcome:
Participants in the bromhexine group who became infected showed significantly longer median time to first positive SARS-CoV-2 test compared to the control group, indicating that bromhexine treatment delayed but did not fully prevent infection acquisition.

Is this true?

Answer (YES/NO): NO